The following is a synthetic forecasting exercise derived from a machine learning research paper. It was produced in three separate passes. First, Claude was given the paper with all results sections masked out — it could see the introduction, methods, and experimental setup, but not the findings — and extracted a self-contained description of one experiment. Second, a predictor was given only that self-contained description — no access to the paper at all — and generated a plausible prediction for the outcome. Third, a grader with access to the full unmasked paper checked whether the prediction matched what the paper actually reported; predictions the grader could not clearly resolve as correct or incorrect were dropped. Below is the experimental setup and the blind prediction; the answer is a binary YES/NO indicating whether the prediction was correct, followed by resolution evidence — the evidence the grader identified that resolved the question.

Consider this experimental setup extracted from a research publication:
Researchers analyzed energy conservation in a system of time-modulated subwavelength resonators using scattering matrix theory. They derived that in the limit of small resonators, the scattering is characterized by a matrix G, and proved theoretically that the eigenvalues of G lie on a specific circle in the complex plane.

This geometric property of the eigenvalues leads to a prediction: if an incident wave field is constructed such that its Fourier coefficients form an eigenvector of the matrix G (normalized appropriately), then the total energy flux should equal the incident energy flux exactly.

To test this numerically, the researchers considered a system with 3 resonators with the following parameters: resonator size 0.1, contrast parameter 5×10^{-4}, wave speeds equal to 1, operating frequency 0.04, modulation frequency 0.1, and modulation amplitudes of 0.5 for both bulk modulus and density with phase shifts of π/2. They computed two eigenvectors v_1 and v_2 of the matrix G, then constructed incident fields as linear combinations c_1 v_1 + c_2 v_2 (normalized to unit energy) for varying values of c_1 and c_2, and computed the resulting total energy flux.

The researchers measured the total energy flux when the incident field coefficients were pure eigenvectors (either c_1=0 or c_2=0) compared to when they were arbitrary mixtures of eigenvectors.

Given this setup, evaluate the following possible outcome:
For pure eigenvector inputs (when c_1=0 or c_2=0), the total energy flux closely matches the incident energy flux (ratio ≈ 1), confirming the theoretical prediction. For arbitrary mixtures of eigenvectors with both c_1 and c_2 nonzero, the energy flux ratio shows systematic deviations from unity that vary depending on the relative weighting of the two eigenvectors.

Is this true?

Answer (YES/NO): YES